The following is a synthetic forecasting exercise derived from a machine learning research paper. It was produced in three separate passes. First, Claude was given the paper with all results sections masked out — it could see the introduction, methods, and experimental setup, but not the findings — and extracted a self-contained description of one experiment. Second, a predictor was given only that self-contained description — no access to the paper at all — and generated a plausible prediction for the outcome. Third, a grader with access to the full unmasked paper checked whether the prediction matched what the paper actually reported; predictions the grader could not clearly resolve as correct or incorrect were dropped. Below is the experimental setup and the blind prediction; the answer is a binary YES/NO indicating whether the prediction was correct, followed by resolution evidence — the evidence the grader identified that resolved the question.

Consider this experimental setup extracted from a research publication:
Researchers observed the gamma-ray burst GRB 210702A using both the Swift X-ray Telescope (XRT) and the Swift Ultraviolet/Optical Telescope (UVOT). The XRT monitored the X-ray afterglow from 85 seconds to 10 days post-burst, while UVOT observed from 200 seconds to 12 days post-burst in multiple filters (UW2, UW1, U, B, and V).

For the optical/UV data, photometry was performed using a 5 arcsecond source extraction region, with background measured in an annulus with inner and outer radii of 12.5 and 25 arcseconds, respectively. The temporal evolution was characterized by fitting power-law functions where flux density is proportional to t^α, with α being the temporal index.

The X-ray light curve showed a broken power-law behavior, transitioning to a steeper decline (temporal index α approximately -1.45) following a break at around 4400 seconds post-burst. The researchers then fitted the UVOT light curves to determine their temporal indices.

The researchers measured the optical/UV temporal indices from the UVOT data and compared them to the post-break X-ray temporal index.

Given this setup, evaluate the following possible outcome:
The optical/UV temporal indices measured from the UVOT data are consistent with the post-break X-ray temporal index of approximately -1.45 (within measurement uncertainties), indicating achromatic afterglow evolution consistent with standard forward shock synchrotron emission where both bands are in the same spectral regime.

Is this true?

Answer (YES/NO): YES